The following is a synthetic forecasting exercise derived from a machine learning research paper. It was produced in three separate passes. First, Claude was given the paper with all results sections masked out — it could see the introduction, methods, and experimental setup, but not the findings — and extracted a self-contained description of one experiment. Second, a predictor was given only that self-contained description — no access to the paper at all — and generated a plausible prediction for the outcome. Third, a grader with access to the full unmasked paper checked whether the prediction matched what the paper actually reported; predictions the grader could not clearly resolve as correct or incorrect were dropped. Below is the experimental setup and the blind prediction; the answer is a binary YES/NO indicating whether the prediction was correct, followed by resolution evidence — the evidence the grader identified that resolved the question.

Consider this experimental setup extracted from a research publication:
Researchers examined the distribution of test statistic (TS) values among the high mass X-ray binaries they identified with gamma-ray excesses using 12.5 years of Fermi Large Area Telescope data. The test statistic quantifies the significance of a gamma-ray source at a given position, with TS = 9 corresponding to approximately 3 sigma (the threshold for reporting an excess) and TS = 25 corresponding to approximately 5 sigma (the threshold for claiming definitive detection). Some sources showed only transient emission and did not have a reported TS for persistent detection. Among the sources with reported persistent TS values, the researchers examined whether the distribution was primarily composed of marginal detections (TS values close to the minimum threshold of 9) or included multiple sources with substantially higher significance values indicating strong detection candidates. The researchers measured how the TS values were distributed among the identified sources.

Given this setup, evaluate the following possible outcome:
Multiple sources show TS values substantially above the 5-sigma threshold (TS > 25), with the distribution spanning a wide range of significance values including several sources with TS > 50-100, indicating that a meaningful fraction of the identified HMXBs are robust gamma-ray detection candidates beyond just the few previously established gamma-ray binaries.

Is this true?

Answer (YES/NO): NO